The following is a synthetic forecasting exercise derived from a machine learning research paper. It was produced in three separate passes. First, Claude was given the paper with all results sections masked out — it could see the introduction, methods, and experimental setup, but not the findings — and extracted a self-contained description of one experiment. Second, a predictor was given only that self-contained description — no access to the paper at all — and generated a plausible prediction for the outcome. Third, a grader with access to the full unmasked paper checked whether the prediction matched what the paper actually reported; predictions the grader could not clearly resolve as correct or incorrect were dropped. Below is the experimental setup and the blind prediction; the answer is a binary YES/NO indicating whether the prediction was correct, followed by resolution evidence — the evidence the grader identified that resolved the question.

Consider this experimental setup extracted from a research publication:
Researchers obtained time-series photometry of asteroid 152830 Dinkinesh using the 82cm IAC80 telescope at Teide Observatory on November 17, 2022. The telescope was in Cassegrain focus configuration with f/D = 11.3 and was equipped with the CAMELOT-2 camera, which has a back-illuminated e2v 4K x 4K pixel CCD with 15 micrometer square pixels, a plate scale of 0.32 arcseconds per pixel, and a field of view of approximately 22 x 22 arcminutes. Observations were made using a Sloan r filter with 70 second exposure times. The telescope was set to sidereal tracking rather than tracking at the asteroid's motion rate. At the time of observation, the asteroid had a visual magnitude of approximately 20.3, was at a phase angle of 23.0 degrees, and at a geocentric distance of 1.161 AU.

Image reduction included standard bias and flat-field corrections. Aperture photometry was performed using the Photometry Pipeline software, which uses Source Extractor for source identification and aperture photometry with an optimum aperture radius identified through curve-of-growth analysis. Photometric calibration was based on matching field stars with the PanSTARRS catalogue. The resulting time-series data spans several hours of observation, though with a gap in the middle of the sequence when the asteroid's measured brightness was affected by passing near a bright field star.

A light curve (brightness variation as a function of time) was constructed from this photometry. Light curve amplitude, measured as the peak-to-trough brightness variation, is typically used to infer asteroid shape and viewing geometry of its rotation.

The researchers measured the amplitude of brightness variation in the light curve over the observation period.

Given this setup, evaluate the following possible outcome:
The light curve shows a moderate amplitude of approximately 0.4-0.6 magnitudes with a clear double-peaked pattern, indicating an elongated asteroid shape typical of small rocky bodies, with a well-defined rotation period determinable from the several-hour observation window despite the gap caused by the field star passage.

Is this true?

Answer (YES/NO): NO